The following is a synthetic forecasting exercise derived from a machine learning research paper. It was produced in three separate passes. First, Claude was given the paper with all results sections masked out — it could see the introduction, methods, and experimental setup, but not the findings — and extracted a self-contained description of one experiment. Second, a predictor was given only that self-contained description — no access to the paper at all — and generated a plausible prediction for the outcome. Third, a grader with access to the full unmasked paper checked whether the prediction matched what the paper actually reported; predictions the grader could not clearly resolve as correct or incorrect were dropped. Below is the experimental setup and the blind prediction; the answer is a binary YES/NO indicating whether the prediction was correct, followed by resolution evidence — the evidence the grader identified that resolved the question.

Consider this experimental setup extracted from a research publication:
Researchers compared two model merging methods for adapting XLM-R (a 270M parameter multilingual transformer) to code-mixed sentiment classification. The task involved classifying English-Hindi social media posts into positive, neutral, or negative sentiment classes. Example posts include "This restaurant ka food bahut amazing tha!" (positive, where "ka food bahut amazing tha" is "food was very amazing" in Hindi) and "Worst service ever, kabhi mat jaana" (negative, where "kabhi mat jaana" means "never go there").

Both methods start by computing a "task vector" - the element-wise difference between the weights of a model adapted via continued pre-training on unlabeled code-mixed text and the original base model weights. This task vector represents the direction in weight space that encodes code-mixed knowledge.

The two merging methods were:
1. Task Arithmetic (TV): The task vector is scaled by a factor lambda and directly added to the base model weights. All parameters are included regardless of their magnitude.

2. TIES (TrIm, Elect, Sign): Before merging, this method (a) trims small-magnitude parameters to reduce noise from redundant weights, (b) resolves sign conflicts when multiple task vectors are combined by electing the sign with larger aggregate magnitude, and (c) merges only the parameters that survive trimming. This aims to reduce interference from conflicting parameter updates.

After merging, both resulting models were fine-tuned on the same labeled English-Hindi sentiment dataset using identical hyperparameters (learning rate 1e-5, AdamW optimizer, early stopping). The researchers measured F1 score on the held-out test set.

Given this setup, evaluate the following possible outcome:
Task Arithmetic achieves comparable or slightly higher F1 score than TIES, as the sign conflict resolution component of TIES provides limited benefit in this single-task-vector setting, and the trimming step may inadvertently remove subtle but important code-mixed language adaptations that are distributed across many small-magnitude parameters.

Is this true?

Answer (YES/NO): YES